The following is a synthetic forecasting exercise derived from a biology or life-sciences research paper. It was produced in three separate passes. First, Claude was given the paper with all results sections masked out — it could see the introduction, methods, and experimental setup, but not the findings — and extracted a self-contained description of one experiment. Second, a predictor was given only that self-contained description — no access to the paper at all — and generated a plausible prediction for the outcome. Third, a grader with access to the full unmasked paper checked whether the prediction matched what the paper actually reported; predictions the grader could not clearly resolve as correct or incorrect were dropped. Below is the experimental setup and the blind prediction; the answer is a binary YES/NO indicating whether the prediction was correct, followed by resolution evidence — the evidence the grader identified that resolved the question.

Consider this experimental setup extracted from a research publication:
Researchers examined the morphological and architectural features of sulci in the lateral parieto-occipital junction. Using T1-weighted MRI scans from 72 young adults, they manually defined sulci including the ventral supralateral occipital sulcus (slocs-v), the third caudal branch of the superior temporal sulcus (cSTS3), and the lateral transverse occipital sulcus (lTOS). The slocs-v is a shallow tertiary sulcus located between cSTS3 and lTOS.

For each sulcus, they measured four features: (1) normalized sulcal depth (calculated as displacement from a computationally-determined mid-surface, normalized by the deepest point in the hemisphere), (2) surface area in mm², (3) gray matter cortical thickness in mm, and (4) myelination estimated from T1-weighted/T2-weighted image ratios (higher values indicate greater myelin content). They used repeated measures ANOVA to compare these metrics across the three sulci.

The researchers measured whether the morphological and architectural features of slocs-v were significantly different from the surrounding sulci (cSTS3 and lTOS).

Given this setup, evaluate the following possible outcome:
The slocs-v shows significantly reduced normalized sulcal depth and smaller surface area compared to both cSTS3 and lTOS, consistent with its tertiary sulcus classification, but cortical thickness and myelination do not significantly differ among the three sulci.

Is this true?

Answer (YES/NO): NO